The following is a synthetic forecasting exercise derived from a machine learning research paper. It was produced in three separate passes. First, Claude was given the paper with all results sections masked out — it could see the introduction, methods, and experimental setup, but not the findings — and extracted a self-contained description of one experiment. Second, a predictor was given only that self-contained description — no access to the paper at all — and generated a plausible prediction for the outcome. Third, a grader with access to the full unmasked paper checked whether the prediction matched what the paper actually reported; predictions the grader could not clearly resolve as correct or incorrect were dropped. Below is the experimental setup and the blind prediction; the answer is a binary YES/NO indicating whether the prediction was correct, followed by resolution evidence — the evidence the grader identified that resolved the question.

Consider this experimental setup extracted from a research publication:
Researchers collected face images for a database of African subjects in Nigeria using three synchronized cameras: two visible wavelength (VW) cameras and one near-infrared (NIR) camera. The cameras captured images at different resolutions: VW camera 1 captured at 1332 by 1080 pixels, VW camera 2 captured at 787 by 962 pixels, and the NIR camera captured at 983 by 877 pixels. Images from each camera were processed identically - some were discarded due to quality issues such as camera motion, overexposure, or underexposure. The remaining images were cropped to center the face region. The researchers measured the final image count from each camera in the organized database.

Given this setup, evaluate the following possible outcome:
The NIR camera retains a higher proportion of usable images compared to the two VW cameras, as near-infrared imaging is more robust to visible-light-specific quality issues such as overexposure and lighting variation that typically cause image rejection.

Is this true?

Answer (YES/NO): NO